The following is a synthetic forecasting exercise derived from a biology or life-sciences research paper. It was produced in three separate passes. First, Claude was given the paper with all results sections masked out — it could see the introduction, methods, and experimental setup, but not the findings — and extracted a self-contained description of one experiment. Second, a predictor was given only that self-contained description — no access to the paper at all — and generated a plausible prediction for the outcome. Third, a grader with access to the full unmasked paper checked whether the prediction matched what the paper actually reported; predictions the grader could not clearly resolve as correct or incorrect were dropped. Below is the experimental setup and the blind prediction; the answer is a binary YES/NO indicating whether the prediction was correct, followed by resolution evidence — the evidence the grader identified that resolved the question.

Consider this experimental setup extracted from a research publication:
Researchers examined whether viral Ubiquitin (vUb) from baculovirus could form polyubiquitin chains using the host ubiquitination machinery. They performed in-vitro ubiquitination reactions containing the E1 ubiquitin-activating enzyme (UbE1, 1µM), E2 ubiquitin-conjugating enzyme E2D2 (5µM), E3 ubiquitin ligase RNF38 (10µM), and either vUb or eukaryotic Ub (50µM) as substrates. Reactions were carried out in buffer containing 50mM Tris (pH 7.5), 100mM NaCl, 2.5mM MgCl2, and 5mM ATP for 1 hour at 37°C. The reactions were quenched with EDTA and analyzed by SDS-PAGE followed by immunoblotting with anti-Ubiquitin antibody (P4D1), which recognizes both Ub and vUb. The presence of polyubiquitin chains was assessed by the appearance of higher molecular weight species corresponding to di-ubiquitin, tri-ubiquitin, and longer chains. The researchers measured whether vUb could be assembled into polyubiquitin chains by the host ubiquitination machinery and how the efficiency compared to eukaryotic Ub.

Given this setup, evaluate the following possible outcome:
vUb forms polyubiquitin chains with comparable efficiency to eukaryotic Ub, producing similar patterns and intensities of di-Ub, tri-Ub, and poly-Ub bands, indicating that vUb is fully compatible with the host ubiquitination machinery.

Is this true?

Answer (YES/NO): YES